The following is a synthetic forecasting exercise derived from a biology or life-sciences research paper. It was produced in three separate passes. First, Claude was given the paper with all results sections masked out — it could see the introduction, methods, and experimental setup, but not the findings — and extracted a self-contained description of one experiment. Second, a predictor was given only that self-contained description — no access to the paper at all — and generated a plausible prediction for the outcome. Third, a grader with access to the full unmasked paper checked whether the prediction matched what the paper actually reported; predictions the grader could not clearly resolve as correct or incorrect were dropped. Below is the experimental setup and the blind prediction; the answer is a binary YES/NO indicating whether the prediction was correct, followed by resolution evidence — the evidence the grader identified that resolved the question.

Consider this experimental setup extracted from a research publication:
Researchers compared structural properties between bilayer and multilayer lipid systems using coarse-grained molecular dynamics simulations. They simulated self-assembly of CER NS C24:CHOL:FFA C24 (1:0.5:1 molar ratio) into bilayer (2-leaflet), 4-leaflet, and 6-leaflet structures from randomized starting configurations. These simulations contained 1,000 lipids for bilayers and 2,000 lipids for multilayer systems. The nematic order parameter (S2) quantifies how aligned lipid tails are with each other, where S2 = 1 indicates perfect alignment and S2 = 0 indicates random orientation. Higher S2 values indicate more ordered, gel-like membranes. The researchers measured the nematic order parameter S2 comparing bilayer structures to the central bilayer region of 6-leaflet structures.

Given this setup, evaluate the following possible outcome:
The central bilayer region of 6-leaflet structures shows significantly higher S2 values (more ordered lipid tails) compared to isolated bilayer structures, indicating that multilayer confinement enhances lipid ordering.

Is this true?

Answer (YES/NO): NO